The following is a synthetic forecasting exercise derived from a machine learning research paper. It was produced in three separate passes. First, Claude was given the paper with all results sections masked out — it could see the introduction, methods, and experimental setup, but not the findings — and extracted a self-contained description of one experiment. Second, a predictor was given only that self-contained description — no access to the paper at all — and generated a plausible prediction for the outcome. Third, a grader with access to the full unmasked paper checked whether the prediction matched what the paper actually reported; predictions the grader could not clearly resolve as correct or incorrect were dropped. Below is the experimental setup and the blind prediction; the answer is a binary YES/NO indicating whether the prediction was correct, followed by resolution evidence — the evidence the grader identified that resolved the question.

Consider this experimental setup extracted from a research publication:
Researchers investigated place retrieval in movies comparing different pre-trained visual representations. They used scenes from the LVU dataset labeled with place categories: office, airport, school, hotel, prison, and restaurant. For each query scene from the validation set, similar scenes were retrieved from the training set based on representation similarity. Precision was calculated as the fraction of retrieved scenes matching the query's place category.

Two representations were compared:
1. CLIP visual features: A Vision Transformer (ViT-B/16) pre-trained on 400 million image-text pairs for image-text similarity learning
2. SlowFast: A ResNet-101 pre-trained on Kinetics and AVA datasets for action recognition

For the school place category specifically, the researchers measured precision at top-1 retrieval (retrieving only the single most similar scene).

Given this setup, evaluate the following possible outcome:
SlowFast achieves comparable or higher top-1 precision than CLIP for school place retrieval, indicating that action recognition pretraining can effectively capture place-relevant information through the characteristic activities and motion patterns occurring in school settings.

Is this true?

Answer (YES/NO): YES